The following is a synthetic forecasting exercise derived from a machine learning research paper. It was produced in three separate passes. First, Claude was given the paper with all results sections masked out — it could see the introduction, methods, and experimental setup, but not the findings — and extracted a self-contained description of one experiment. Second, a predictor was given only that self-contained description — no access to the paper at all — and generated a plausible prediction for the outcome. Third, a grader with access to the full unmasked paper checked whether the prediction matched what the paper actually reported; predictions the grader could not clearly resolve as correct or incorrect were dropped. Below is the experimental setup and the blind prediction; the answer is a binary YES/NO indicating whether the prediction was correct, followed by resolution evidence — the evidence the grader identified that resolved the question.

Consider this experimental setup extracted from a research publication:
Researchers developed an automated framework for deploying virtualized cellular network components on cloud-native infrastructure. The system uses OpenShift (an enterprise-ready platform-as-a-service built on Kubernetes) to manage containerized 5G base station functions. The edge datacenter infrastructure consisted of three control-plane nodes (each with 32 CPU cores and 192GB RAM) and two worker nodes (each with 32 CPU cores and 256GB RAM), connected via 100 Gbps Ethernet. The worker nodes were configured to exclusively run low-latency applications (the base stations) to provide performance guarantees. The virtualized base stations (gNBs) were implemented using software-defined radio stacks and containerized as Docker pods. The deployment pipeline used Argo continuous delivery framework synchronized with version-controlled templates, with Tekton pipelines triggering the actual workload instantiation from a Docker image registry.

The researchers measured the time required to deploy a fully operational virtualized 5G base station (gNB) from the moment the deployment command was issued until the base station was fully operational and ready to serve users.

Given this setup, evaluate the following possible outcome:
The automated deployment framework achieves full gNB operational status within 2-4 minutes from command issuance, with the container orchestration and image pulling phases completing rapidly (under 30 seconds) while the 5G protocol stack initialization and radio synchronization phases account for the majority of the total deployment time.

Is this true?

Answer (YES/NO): NO